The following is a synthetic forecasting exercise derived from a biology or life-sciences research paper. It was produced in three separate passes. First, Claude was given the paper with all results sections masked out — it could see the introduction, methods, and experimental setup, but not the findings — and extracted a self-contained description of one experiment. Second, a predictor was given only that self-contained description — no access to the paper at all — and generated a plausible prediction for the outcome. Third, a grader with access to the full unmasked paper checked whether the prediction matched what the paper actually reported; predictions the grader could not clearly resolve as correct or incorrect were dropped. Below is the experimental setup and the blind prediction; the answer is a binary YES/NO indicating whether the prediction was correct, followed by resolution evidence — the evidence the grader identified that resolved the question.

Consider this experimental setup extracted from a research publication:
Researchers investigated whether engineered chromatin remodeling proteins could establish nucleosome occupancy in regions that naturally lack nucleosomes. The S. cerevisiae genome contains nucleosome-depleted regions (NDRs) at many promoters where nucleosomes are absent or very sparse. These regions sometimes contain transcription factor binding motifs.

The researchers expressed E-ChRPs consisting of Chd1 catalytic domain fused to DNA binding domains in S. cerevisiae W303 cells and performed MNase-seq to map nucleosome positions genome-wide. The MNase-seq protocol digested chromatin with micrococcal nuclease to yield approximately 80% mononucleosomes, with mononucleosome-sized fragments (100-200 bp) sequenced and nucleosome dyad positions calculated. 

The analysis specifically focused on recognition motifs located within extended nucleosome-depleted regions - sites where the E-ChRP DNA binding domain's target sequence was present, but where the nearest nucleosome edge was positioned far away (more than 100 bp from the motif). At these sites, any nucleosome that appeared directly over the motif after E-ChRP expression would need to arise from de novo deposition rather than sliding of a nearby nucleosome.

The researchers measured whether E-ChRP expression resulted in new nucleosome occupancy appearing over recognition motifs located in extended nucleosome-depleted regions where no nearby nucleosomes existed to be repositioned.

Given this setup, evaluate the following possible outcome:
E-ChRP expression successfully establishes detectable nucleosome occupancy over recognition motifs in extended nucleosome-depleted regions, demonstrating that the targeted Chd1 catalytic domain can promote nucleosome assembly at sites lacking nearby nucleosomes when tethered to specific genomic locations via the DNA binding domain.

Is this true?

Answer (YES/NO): NO